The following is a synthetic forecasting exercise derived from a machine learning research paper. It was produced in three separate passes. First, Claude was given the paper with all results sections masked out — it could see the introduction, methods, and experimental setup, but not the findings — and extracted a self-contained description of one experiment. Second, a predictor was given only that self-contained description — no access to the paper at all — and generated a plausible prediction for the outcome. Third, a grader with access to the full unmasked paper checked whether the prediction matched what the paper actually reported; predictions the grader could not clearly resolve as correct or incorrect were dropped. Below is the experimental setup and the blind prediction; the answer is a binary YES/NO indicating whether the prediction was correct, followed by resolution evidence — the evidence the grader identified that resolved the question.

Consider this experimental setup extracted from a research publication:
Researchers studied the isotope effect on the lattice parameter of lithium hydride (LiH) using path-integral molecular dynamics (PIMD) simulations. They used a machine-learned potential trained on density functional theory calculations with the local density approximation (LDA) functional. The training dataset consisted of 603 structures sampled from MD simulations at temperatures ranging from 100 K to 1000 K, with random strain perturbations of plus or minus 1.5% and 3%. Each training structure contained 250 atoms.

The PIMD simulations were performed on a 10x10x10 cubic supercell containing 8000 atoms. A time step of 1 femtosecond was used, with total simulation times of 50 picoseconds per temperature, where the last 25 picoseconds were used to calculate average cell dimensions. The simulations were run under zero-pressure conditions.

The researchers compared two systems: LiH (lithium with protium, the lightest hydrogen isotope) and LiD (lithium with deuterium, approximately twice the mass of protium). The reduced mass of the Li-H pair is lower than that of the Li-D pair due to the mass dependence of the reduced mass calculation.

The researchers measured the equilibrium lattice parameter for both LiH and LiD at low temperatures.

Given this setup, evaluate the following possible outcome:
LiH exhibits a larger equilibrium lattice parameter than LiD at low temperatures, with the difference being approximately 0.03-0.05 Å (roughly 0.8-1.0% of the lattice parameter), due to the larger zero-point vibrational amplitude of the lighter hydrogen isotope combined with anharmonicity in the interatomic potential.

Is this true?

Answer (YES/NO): NO